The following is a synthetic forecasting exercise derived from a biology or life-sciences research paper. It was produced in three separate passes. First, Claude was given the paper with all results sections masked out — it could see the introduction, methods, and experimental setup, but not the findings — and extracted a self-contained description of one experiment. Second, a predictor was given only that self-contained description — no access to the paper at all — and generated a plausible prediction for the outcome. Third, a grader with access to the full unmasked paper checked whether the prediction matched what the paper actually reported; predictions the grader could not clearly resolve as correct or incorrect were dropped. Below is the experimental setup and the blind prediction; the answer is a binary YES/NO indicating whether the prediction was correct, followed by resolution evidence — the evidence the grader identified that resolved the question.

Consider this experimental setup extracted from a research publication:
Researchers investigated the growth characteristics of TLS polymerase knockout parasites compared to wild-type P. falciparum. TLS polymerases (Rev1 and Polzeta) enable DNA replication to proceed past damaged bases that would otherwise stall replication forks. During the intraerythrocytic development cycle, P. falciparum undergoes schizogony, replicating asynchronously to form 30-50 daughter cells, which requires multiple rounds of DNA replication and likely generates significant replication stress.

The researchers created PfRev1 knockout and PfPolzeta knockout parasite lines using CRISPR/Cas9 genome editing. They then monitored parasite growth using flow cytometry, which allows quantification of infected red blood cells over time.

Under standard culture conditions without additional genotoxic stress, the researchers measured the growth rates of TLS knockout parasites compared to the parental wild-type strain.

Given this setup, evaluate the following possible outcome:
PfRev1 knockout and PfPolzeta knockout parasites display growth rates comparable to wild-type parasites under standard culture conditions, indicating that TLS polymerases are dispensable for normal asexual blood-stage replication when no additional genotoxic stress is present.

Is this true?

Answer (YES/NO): YES